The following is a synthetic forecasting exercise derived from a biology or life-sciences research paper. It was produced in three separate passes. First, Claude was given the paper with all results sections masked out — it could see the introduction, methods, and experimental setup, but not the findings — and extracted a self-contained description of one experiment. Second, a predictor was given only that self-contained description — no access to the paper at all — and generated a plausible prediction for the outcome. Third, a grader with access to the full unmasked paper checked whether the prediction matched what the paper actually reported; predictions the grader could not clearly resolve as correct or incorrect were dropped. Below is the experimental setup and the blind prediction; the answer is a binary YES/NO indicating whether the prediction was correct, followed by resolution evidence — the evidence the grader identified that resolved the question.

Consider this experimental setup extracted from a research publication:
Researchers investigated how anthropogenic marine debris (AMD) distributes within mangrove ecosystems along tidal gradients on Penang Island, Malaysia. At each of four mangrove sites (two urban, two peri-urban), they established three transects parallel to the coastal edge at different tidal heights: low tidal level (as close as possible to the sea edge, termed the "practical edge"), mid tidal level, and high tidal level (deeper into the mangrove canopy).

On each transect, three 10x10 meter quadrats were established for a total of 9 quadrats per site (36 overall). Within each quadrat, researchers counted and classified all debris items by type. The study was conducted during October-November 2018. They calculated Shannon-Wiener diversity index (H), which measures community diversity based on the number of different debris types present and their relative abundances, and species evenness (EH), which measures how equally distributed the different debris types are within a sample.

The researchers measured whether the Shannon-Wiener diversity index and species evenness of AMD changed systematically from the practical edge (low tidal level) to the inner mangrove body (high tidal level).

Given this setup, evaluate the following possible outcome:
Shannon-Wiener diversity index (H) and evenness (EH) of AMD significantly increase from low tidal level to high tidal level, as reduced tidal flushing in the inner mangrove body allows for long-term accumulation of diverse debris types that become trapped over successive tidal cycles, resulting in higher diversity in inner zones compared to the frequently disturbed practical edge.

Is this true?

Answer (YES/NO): NO